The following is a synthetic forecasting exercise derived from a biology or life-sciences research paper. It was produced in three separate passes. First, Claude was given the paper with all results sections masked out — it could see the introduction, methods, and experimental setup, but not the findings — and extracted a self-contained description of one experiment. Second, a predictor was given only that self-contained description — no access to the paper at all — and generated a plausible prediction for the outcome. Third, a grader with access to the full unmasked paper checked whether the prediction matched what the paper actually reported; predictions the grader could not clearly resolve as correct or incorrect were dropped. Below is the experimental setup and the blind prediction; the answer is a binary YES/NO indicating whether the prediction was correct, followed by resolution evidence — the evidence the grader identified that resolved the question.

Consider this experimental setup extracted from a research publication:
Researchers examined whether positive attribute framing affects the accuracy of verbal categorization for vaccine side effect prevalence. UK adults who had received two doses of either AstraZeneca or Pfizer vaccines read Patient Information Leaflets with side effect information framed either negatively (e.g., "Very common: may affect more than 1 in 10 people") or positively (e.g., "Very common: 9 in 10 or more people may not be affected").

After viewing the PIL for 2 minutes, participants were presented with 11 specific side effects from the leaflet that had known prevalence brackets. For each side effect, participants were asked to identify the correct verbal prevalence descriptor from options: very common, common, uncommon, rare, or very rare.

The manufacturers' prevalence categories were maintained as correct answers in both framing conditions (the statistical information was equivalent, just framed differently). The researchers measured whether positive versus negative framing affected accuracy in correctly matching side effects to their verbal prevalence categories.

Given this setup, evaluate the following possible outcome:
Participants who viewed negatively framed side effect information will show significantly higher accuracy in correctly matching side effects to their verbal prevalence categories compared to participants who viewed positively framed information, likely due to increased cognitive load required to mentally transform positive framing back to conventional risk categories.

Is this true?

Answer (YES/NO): YES